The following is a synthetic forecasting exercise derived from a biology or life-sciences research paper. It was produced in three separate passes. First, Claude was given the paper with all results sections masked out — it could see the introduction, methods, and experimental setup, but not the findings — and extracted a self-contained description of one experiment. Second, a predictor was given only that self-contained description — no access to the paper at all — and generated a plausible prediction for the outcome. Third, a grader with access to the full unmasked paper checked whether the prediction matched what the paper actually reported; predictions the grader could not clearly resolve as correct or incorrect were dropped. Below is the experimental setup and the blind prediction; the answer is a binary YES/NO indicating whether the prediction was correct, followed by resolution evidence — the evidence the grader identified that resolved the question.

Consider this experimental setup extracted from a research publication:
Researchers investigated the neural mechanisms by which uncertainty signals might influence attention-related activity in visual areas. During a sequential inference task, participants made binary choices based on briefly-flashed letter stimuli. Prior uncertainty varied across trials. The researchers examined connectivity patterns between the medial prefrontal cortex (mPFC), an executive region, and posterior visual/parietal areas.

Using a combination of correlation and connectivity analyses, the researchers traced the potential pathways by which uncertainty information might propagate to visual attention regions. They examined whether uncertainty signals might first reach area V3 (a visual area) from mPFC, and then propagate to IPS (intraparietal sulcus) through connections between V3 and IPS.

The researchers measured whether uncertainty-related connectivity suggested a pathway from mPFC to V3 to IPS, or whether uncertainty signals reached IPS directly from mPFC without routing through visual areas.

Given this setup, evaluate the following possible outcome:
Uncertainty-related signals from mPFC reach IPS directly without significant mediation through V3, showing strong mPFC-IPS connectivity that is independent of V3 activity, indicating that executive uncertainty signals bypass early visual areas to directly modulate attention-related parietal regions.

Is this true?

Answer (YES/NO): NO